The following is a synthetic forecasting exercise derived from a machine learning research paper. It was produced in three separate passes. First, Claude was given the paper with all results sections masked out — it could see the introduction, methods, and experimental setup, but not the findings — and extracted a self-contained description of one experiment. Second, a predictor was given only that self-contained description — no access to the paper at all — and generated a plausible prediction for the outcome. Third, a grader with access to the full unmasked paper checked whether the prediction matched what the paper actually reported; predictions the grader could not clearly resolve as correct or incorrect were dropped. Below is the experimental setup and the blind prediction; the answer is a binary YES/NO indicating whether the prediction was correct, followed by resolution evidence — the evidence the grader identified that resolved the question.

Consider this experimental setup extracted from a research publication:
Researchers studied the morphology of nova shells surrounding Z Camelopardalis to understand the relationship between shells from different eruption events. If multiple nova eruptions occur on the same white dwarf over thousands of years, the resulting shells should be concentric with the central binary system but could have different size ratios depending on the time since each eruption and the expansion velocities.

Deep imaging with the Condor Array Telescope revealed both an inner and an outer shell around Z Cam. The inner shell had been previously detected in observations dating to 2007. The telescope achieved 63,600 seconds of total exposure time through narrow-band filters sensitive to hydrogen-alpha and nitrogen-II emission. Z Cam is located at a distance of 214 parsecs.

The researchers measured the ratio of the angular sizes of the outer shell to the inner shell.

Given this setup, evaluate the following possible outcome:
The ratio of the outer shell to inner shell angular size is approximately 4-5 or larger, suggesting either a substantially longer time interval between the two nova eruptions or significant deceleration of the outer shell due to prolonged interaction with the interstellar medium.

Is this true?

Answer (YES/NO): NO